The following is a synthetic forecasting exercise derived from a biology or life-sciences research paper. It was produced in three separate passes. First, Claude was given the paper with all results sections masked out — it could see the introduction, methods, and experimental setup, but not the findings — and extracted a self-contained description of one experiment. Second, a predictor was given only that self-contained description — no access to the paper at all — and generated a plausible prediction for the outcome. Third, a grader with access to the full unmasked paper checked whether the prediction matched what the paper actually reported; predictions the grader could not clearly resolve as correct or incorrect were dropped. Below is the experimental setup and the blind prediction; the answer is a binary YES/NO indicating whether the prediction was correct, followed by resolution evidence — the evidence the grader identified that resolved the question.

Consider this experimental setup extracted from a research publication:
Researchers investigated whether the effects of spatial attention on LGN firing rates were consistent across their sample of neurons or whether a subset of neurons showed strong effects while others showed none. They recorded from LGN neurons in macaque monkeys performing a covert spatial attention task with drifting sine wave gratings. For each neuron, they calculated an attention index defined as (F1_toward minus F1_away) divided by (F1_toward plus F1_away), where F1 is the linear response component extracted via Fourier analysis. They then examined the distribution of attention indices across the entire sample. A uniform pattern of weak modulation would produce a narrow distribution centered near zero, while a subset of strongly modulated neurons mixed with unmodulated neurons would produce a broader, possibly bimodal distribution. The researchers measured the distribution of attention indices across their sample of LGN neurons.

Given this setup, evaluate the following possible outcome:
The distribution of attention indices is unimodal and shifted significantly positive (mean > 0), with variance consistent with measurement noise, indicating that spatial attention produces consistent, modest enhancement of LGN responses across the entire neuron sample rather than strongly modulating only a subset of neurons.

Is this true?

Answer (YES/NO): NO